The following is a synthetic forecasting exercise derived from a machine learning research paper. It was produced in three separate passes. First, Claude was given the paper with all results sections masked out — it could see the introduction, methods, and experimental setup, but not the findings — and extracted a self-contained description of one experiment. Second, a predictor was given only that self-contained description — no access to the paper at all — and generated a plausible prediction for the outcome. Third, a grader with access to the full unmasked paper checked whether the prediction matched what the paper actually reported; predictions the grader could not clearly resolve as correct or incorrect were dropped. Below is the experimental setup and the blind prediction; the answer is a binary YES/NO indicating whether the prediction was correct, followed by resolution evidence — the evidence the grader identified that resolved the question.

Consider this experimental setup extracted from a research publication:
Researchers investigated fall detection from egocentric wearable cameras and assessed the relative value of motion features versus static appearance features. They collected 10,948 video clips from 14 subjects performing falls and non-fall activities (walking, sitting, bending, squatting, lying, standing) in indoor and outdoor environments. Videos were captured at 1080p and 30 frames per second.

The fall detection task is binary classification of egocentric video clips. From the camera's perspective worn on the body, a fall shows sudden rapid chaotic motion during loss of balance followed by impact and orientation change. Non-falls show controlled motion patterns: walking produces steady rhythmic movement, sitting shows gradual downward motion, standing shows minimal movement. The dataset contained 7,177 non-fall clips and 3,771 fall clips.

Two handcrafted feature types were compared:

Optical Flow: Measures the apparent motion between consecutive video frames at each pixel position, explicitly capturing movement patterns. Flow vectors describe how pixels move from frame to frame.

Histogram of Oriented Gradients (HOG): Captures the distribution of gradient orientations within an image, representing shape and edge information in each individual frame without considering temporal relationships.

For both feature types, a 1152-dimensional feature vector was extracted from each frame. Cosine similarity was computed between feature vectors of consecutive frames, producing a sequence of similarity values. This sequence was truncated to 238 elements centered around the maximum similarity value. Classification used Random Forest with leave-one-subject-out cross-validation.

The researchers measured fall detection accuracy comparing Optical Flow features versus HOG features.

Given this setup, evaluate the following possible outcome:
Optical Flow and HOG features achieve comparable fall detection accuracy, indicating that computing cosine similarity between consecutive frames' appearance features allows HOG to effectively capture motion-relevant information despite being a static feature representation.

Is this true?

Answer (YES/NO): NO